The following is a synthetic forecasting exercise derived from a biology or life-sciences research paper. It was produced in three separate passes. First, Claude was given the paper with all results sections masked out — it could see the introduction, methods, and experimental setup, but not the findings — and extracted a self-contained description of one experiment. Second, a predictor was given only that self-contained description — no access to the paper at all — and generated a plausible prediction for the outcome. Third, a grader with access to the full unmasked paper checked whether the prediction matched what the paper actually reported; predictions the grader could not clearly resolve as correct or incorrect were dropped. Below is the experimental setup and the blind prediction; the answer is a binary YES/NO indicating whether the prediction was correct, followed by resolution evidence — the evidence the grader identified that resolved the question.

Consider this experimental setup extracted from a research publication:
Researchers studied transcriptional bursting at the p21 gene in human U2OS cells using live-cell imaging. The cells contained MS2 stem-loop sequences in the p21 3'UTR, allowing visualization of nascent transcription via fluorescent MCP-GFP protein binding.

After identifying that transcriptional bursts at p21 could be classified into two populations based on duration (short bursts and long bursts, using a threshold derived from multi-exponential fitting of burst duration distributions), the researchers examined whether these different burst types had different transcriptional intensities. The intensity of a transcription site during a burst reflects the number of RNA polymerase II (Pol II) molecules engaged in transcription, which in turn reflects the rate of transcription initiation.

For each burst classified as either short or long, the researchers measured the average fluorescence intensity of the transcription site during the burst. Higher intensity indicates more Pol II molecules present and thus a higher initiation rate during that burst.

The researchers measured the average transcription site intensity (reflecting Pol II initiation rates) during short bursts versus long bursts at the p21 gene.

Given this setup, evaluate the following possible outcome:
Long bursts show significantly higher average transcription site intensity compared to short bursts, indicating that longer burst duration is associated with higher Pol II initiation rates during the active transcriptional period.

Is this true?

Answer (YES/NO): YES